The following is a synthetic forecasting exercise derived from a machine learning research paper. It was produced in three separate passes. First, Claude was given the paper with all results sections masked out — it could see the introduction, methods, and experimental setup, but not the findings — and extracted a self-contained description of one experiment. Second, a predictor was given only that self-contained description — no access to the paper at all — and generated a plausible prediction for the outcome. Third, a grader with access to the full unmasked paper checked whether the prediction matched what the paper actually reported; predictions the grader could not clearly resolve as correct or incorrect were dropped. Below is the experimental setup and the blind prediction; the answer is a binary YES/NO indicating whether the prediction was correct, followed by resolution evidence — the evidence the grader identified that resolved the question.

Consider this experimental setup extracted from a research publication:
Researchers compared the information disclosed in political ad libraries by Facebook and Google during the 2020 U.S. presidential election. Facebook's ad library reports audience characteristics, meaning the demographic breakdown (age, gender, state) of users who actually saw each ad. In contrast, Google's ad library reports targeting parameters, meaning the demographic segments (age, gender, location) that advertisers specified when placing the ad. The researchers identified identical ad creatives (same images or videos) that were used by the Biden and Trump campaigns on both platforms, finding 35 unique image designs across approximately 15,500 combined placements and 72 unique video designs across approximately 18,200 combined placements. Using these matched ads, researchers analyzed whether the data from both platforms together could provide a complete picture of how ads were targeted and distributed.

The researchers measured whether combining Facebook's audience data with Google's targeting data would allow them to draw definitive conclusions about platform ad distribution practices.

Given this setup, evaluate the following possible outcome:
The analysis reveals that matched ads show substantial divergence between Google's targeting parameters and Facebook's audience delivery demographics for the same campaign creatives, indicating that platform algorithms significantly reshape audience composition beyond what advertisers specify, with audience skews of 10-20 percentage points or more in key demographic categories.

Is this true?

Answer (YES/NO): NO